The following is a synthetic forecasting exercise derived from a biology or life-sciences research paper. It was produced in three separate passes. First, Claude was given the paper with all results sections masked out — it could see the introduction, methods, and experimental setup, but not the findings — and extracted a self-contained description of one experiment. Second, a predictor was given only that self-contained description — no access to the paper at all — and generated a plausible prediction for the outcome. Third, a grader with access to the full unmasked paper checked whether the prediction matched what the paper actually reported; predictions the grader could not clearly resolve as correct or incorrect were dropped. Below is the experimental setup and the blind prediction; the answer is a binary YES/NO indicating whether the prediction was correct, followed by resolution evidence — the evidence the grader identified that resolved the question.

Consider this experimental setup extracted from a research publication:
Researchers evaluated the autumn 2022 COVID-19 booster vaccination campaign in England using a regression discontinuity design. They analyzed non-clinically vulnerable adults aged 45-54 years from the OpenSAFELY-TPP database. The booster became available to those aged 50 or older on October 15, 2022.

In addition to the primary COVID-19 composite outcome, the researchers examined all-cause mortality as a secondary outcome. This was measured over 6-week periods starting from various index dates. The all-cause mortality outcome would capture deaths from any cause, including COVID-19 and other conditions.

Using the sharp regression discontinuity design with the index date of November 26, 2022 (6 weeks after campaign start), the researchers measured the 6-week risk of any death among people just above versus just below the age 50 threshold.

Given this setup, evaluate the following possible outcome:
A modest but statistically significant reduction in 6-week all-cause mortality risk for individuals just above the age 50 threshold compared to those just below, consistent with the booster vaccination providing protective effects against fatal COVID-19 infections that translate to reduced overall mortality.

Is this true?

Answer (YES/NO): NO